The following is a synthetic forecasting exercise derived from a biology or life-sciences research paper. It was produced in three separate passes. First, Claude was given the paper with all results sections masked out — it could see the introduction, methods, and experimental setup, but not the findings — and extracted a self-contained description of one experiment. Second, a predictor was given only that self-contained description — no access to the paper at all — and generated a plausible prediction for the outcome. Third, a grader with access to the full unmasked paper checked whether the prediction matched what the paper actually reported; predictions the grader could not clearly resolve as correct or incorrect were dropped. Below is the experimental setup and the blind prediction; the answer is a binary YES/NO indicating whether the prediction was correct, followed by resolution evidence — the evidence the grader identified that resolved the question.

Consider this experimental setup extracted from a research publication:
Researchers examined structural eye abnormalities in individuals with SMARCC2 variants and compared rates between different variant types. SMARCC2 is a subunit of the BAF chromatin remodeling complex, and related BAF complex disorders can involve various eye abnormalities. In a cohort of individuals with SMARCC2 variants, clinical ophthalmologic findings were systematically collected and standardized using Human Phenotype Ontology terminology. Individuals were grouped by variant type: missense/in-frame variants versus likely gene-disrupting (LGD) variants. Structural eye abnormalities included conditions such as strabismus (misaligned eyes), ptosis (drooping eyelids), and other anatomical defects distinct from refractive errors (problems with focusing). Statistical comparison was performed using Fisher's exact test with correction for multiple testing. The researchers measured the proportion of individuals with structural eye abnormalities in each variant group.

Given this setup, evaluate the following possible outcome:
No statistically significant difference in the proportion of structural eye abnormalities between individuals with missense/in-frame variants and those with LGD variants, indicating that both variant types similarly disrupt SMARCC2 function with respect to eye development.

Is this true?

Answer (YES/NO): NO